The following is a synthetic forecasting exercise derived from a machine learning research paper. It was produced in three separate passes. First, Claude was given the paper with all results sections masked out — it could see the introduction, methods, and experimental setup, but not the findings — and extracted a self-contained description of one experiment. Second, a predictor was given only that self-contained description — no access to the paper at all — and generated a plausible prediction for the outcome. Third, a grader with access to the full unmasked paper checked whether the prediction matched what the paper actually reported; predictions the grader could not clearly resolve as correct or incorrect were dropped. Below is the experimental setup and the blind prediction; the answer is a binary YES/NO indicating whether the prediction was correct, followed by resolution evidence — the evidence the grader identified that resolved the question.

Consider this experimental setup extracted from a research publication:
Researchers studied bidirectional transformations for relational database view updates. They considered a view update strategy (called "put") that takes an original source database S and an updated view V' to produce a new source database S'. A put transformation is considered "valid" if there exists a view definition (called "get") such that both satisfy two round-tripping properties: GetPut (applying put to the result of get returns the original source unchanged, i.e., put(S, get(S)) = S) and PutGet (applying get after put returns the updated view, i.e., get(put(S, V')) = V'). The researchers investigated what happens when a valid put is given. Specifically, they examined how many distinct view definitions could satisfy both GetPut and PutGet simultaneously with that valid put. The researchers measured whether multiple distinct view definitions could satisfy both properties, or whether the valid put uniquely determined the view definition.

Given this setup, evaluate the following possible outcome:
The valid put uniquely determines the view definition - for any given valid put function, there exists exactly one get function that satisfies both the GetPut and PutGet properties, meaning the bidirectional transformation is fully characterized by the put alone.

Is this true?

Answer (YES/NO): YES